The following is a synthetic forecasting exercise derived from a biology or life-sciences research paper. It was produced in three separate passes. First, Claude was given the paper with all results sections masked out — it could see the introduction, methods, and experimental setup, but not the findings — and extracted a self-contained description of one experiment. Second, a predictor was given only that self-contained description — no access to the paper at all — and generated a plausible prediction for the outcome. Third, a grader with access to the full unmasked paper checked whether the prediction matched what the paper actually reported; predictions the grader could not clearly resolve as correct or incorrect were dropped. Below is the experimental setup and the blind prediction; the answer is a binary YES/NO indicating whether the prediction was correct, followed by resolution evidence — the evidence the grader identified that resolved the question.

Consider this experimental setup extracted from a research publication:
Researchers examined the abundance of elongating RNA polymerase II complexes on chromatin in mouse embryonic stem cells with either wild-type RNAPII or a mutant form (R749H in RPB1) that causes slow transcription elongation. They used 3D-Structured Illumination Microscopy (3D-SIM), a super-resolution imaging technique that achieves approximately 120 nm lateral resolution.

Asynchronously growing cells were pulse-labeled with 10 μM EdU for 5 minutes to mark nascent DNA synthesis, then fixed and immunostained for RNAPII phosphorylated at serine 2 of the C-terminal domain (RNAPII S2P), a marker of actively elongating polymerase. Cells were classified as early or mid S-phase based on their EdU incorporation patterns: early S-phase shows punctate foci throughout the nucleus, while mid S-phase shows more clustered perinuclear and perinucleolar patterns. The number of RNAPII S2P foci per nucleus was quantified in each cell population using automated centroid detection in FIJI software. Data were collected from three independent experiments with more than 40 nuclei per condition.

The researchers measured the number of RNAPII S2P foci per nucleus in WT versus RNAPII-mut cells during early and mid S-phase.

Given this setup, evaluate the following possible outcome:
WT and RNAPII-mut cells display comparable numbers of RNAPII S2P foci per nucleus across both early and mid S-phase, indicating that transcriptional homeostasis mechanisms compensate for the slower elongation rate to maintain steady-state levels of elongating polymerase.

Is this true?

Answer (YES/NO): YES